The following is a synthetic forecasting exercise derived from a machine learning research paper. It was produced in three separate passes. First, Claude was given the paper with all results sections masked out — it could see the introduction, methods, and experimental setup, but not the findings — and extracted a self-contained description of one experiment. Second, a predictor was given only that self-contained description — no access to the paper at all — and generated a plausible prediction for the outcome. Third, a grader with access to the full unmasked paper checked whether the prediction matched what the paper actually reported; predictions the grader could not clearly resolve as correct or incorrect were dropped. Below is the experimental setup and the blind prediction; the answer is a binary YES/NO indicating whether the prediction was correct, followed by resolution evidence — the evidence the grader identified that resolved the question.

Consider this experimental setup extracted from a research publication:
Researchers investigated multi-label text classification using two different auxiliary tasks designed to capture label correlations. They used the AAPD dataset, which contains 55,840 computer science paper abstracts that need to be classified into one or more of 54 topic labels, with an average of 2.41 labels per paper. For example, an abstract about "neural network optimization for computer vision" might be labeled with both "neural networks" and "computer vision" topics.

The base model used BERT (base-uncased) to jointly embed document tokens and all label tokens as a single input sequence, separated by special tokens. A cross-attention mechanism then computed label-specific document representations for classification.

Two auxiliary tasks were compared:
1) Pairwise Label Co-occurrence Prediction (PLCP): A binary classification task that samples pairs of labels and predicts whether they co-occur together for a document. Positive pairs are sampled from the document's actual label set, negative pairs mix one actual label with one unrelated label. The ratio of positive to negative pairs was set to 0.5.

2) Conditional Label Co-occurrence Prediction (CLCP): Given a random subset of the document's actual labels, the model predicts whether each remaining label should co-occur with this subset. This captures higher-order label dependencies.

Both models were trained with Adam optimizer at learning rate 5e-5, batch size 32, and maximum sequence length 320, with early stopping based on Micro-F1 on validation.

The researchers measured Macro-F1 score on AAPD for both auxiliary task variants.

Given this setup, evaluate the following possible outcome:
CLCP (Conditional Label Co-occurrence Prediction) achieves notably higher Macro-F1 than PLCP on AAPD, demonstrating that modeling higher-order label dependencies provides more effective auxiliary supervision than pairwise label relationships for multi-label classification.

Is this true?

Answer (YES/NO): YES